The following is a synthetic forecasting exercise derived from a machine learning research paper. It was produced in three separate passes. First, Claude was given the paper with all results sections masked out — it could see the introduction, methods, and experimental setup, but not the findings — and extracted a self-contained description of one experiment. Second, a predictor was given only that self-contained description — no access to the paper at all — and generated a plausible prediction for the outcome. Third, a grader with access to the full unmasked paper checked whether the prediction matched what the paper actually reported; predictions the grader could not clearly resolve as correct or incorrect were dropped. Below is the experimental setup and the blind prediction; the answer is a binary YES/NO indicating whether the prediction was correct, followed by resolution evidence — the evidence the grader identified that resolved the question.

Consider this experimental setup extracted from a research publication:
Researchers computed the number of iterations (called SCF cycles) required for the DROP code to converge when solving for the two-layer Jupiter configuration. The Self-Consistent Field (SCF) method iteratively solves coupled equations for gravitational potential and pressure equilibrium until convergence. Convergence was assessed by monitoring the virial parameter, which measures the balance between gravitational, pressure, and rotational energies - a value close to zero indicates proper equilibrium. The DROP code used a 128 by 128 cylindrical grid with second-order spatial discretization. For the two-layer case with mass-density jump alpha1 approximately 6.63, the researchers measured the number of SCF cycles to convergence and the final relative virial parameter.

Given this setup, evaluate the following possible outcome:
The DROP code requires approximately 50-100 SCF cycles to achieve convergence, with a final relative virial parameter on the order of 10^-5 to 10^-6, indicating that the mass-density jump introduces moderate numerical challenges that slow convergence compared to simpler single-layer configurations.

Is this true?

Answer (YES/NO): NO